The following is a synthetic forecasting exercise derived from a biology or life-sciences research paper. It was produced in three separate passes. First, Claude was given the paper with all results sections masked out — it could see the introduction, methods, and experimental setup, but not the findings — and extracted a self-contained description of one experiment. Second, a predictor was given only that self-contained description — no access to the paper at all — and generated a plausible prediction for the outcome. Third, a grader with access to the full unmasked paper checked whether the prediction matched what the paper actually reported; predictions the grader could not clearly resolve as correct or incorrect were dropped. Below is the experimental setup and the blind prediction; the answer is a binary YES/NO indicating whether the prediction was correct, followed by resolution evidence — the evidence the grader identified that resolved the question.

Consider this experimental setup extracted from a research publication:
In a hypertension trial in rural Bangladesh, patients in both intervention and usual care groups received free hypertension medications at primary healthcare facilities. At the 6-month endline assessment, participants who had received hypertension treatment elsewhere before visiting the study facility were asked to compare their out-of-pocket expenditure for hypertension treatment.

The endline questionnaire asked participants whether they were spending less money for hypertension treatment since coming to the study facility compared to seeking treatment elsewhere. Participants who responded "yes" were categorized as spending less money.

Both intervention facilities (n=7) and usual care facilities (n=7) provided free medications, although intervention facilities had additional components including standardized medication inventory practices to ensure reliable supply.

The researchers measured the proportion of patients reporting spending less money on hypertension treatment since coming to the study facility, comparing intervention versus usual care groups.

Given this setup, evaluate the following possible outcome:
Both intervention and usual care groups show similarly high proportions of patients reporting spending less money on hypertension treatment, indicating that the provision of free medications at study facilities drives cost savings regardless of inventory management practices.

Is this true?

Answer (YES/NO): NO